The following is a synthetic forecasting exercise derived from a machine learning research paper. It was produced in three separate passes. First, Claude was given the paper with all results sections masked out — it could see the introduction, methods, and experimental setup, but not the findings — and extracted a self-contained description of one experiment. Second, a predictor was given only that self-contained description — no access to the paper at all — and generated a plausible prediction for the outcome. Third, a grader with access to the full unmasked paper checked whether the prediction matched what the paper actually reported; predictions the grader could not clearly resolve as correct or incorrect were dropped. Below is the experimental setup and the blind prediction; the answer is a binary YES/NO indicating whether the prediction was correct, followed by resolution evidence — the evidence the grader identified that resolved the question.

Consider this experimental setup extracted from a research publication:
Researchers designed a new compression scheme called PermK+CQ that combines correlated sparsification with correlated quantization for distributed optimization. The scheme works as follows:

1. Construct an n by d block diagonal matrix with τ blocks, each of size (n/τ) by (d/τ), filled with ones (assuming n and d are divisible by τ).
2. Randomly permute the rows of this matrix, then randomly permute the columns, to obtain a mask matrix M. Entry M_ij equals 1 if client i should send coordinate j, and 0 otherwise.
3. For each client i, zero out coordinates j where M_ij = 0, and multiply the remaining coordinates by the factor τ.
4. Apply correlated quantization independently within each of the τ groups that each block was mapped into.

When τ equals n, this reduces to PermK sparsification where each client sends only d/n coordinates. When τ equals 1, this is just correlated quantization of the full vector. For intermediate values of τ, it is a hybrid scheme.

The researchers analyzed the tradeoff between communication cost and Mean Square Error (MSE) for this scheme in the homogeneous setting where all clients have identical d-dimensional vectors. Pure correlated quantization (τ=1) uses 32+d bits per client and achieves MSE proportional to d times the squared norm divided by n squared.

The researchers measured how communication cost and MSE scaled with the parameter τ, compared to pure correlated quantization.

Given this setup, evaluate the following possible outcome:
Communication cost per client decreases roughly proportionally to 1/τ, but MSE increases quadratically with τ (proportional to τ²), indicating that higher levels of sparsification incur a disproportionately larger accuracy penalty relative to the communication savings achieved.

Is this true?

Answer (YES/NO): YES